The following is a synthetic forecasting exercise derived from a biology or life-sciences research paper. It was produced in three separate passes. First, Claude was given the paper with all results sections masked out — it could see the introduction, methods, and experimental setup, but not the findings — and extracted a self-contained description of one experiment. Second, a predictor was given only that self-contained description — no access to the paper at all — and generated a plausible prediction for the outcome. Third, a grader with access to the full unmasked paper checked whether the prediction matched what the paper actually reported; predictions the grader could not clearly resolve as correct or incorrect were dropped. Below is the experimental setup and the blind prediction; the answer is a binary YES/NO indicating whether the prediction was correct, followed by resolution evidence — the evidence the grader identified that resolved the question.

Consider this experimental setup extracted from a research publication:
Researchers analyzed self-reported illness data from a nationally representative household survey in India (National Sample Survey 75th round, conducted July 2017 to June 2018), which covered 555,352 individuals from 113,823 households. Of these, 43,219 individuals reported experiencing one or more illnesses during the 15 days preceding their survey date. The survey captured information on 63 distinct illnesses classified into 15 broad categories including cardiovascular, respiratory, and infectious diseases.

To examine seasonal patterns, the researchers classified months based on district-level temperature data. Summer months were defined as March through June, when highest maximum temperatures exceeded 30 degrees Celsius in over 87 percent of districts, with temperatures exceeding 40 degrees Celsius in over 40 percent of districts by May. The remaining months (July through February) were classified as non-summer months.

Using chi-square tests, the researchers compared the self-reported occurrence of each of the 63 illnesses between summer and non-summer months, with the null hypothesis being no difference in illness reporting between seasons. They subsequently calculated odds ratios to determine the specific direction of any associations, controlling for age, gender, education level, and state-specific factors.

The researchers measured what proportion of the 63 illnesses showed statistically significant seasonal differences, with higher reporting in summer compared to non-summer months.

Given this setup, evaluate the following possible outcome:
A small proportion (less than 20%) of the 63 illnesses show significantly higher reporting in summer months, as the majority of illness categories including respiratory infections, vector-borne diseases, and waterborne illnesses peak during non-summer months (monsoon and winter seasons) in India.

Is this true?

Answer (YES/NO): NO